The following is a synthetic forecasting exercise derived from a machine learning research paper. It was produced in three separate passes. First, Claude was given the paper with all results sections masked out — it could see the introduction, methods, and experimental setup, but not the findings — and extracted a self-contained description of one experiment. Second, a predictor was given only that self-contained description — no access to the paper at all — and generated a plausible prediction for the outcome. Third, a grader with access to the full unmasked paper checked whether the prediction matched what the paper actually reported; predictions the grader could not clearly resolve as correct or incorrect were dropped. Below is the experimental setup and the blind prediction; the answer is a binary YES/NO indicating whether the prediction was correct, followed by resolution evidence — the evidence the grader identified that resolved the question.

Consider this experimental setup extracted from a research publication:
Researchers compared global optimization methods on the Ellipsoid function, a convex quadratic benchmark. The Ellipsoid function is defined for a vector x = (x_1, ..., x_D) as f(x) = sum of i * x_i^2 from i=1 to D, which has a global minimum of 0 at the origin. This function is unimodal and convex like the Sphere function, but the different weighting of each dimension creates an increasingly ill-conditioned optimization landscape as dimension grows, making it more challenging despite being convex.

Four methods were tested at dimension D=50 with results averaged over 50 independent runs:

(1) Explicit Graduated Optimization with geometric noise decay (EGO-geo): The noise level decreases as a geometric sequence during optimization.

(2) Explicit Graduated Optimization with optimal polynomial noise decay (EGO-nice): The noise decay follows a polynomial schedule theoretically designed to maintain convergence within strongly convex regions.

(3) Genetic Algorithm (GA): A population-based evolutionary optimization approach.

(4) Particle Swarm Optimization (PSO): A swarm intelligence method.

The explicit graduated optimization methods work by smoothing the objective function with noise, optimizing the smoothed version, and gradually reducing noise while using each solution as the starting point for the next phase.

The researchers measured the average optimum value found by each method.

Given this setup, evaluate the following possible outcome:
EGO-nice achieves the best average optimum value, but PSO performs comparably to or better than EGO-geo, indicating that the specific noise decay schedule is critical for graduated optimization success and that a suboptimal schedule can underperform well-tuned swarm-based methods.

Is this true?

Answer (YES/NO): NO